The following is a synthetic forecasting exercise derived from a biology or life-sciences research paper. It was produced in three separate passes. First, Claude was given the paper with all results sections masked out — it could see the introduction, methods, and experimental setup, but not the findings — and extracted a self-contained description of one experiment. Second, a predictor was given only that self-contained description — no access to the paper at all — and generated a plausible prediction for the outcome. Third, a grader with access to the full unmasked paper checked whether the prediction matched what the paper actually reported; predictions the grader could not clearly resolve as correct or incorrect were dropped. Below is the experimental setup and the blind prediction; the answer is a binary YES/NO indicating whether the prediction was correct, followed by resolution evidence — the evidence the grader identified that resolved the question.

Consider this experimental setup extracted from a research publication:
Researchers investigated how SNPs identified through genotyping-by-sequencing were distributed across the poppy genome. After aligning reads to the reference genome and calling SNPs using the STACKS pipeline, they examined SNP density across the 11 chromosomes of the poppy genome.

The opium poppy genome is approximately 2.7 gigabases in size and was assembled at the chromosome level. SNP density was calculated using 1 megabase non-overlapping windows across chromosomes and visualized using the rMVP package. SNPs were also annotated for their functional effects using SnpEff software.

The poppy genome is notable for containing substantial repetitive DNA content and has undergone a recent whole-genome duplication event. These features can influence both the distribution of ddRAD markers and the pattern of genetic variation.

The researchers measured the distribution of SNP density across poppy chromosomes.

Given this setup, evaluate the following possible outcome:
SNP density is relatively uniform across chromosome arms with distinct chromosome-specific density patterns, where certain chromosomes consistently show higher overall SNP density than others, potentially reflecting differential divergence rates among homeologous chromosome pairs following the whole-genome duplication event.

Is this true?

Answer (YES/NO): NO